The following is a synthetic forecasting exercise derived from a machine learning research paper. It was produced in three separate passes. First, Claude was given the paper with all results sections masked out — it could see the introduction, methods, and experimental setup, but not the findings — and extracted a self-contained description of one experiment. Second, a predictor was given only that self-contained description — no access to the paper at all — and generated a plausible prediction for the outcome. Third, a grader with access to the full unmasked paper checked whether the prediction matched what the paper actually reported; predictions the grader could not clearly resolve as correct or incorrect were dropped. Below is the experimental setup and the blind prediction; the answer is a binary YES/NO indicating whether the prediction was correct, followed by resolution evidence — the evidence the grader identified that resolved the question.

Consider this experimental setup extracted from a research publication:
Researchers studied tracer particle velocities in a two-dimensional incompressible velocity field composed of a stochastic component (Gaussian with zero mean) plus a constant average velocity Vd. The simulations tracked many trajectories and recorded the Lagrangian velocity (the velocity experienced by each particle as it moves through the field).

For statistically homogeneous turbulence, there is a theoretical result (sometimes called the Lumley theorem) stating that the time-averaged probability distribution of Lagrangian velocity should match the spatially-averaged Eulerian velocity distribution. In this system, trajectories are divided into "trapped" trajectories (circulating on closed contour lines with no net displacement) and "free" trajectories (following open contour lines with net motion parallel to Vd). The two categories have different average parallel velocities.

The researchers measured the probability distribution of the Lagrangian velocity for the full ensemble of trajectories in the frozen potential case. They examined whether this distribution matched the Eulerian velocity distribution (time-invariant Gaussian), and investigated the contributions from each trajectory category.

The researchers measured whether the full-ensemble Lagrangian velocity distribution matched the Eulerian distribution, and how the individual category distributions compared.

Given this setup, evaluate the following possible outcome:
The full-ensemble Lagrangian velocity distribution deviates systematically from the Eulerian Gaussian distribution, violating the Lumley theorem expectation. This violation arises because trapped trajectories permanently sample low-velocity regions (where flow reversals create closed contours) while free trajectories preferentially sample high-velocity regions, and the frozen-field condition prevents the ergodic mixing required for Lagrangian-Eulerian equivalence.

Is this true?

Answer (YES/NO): NO